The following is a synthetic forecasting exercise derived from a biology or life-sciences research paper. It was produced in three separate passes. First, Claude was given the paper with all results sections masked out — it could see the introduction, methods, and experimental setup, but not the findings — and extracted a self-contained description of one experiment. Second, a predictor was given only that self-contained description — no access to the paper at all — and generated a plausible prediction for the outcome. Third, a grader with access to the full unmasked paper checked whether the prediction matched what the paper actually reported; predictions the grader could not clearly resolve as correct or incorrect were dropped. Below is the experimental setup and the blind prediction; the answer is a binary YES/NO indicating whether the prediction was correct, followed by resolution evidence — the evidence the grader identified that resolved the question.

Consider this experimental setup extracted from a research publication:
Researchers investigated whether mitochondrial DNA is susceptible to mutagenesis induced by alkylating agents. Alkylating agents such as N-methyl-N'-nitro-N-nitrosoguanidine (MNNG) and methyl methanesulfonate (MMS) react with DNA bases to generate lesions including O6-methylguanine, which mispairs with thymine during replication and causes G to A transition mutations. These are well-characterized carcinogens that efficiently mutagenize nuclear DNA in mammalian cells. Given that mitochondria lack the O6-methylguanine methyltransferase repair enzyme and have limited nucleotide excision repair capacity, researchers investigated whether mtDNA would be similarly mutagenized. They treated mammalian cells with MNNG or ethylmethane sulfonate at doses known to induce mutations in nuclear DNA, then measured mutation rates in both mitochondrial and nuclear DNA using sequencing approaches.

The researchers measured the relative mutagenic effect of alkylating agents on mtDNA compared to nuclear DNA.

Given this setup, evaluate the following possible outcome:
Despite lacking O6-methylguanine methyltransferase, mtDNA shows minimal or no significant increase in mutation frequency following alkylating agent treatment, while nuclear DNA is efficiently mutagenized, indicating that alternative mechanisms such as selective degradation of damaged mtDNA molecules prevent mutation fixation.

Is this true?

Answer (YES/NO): YES